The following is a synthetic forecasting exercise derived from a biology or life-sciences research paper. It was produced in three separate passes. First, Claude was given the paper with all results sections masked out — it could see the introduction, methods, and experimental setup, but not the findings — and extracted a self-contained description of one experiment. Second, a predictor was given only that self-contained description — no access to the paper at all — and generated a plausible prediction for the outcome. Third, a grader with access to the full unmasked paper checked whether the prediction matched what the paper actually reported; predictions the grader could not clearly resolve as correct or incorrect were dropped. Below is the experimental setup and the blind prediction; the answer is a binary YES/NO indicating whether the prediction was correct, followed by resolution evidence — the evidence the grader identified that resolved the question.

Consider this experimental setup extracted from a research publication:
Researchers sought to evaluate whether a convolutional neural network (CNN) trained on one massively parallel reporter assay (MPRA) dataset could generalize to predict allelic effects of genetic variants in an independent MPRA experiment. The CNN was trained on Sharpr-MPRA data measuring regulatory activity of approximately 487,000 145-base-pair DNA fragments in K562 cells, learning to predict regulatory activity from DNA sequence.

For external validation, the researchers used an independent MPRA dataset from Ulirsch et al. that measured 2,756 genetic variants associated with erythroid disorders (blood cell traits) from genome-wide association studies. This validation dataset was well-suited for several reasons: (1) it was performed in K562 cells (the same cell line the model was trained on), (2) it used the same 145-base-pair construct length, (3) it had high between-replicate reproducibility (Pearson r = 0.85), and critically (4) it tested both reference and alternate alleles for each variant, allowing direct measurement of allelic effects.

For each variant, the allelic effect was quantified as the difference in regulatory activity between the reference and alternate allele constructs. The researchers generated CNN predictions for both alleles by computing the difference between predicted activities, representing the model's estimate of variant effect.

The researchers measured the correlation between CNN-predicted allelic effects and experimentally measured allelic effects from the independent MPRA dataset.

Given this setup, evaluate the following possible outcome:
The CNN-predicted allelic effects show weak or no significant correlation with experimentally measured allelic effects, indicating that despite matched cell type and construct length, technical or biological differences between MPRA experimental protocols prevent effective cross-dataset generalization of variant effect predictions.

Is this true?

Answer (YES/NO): NO